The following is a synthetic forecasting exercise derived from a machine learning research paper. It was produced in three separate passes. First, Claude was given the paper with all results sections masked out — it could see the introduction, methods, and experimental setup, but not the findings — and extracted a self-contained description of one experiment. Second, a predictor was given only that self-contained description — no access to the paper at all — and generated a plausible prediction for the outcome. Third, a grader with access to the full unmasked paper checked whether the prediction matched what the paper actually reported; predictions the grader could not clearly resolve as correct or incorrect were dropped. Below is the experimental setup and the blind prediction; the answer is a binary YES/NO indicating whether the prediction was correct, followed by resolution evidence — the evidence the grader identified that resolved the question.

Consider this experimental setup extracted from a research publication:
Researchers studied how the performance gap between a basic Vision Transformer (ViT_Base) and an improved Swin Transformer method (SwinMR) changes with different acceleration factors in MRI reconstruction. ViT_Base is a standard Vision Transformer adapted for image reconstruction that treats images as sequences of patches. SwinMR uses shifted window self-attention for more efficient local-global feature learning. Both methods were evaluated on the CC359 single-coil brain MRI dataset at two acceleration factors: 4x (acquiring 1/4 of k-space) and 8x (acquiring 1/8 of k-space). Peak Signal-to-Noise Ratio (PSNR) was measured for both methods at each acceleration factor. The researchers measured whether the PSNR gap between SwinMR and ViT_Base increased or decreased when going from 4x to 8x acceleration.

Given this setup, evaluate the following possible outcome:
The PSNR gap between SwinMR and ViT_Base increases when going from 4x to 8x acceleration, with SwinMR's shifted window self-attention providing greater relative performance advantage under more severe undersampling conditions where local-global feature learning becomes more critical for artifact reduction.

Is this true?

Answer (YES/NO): NO